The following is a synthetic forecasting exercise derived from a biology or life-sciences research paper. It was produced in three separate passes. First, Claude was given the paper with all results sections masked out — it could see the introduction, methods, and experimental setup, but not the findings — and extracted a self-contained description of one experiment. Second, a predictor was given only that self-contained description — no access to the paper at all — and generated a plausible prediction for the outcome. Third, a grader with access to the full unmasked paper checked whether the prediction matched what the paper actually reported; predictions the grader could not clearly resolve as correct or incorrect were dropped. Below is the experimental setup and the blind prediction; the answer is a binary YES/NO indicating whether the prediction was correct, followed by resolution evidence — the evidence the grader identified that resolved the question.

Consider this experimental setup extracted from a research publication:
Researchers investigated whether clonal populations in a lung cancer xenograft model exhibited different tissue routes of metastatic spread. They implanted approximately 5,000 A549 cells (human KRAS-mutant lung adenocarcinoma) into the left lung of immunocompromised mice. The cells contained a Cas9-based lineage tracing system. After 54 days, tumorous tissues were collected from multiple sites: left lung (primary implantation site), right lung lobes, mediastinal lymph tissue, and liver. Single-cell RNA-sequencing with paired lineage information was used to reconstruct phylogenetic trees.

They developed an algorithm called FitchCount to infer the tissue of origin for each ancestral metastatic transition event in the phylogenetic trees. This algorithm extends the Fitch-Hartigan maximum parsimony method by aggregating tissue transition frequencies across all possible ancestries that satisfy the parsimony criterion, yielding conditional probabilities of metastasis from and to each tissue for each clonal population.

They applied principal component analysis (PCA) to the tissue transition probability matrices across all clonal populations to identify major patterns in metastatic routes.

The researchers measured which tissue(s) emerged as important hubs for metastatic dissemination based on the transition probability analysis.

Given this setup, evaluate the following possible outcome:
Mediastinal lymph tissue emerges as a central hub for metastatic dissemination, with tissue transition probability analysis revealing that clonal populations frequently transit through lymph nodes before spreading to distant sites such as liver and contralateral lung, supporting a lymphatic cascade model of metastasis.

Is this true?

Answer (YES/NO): YES